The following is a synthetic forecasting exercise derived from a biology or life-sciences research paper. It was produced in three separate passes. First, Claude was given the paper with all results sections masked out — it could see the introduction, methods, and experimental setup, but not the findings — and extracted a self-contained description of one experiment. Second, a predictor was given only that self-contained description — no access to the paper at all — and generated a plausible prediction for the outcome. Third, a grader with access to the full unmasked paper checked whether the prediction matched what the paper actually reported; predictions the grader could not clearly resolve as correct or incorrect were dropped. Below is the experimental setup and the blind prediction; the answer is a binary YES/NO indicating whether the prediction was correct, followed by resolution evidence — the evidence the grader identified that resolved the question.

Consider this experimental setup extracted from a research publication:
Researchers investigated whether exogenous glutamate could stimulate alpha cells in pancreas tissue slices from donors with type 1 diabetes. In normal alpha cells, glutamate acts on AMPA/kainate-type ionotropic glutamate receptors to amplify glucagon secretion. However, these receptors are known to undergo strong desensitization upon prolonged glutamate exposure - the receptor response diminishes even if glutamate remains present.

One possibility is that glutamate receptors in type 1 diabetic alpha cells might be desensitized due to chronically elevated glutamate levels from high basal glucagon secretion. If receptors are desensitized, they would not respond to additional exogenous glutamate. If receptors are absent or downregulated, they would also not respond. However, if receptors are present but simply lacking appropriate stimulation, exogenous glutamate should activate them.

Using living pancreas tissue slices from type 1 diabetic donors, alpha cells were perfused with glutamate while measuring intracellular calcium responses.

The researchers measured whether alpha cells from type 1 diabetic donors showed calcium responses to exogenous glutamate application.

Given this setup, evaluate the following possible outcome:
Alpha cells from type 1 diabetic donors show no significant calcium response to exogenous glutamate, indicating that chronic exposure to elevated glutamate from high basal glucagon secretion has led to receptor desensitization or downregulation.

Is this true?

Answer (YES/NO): NO